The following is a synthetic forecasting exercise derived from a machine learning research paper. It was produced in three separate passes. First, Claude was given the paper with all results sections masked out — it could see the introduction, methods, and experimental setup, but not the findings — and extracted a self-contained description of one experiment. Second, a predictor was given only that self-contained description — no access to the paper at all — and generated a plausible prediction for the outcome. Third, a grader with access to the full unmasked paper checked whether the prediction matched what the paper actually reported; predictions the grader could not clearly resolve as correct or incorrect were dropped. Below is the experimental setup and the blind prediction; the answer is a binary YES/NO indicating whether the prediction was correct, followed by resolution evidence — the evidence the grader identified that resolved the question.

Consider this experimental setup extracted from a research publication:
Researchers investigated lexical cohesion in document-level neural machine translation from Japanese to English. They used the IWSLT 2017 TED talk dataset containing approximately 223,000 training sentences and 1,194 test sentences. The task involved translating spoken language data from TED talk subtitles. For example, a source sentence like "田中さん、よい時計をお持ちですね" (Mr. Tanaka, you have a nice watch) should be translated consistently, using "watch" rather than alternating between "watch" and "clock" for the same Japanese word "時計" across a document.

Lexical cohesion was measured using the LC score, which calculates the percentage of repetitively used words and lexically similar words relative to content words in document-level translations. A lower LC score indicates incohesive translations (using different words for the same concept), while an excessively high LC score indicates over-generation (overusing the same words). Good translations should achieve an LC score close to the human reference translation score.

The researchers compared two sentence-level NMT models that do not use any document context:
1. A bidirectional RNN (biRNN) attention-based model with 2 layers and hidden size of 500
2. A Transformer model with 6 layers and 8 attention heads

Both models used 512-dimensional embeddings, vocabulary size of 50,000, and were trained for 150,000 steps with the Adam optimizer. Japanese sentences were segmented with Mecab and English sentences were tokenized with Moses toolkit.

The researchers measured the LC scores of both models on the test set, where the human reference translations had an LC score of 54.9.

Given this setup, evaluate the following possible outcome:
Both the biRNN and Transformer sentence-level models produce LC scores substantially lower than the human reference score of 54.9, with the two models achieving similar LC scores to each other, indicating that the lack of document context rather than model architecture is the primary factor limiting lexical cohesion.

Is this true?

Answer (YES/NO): NO